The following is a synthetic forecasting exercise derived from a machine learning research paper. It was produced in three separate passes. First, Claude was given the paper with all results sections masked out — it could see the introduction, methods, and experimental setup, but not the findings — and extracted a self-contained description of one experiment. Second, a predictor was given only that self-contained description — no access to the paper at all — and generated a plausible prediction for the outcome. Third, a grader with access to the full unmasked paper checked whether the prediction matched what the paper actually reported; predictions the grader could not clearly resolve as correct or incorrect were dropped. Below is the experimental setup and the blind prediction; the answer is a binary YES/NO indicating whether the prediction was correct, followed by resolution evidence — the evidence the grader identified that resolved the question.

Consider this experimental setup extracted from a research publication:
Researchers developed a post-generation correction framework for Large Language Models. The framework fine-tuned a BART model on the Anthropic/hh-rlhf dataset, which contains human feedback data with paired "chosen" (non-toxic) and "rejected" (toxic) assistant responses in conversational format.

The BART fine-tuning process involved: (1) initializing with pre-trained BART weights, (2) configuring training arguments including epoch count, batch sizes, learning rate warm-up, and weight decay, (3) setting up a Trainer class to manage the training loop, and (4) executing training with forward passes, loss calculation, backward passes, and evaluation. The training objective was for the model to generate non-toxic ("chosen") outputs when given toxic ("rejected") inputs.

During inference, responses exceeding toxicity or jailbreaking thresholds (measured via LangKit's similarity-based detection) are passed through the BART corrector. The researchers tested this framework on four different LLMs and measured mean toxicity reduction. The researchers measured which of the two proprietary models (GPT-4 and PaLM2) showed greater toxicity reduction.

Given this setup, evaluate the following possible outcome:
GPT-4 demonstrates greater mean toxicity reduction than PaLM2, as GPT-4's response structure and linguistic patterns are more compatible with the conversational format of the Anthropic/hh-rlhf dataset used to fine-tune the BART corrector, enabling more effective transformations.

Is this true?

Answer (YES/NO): NO